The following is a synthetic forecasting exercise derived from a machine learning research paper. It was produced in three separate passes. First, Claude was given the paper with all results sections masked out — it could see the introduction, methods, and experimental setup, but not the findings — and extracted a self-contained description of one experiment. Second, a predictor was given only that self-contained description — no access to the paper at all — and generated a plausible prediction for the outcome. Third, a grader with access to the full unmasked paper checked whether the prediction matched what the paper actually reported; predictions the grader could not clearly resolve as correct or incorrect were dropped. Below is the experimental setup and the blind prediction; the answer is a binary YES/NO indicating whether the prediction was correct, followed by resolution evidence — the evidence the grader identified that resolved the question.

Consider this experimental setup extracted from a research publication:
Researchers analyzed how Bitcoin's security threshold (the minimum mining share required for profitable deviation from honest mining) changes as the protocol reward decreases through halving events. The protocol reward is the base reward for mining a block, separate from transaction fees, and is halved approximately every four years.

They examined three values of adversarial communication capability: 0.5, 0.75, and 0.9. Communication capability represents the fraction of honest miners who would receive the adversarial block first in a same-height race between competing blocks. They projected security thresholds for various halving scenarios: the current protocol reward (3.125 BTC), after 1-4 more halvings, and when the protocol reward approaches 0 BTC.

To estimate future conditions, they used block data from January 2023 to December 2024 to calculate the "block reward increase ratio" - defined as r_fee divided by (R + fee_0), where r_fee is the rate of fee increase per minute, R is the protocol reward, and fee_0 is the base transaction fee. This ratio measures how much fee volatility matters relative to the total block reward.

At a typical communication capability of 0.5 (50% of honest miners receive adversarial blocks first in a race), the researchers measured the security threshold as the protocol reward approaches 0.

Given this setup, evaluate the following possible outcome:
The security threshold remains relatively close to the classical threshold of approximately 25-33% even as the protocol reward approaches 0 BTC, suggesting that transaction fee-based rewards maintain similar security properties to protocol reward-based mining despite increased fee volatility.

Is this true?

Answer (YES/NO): NO